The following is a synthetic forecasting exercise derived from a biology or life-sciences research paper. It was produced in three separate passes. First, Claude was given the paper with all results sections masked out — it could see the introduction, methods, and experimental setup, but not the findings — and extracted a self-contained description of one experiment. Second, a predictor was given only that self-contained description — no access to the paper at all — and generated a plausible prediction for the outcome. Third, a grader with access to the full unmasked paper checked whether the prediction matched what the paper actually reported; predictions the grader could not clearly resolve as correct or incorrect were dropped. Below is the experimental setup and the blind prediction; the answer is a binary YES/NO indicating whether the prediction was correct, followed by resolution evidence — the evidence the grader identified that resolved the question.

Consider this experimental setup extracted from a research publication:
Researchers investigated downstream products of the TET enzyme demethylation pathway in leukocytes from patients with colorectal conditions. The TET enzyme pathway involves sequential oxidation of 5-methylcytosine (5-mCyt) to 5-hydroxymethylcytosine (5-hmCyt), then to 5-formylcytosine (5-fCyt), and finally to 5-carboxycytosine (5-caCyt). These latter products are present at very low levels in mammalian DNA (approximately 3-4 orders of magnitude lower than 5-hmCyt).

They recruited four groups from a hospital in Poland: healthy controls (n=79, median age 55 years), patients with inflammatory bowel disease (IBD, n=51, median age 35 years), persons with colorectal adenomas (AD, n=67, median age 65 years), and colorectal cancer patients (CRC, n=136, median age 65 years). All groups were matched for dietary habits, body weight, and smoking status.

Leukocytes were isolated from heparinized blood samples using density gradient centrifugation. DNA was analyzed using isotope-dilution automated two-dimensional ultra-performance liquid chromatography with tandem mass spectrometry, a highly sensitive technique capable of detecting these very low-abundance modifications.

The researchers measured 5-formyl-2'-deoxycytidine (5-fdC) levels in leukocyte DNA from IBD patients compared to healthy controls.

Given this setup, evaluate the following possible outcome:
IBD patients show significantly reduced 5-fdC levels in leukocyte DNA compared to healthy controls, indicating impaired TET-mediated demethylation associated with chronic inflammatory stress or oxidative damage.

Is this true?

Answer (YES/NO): NO